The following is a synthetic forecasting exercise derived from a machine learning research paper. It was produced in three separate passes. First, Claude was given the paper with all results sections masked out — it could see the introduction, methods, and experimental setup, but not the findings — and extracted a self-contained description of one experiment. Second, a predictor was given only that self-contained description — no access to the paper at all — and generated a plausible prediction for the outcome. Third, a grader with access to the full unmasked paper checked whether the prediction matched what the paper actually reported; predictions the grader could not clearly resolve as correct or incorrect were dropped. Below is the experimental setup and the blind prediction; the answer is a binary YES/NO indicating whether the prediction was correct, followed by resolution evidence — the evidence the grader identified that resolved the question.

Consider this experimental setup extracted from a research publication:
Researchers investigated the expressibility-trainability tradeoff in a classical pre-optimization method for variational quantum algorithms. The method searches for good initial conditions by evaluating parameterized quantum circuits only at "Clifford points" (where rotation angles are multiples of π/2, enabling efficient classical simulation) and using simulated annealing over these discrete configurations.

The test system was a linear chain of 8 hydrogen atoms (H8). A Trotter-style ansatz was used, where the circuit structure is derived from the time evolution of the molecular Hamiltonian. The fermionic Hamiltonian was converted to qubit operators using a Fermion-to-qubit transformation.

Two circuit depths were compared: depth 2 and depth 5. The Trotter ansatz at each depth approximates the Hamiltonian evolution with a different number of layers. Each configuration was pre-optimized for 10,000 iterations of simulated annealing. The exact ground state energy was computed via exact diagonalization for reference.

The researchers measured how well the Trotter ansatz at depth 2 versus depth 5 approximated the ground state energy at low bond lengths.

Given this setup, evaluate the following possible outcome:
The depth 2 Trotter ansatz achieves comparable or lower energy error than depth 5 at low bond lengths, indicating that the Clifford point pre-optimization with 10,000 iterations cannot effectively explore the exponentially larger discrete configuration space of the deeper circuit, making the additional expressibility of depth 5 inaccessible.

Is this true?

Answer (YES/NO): NO